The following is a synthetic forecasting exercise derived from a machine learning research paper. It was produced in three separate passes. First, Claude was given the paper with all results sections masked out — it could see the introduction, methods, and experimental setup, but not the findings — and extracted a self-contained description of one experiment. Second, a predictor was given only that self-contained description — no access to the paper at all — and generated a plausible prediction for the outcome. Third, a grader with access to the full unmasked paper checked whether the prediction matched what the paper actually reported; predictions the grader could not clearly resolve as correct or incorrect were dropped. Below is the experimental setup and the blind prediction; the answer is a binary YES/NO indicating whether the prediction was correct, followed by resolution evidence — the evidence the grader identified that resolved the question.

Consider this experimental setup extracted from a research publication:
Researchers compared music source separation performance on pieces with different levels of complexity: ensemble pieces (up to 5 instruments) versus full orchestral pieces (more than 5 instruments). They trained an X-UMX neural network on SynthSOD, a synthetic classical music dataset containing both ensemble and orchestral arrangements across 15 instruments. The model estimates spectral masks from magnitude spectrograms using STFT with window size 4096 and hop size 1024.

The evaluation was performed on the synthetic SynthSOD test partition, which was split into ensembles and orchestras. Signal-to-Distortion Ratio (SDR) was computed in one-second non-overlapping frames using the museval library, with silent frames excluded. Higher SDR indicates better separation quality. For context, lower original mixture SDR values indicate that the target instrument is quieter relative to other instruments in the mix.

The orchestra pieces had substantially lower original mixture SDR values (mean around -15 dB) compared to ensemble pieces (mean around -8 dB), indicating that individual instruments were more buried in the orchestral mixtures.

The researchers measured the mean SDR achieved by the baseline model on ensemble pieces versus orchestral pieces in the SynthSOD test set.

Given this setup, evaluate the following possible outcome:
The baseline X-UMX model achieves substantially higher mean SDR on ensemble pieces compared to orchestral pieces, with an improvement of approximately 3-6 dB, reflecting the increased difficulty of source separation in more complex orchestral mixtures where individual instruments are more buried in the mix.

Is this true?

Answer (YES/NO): YES